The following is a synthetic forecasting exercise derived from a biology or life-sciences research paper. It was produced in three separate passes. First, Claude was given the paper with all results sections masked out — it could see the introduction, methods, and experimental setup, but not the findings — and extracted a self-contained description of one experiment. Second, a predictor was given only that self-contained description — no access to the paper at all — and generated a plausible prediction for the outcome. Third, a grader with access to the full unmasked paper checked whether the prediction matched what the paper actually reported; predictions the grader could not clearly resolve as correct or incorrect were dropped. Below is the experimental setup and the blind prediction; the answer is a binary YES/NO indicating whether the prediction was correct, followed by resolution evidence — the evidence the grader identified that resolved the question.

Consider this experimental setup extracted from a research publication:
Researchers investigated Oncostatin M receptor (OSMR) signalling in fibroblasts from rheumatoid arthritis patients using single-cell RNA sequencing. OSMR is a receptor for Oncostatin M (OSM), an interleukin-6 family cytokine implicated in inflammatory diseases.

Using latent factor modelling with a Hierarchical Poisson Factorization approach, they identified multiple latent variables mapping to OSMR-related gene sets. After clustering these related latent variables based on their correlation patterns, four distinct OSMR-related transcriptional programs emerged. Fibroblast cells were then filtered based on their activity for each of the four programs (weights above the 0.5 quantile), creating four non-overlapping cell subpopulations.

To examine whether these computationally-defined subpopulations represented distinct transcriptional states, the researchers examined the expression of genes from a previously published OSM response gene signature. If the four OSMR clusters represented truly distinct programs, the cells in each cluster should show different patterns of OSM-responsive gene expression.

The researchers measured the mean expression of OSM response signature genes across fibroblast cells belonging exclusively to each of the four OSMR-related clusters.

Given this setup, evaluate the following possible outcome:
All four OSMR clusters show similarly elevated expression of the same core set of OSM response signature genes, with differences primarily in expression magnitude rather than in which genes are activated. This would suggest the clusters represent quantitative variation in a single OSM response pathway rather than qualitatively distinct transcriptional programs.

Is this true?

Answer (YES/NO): NO